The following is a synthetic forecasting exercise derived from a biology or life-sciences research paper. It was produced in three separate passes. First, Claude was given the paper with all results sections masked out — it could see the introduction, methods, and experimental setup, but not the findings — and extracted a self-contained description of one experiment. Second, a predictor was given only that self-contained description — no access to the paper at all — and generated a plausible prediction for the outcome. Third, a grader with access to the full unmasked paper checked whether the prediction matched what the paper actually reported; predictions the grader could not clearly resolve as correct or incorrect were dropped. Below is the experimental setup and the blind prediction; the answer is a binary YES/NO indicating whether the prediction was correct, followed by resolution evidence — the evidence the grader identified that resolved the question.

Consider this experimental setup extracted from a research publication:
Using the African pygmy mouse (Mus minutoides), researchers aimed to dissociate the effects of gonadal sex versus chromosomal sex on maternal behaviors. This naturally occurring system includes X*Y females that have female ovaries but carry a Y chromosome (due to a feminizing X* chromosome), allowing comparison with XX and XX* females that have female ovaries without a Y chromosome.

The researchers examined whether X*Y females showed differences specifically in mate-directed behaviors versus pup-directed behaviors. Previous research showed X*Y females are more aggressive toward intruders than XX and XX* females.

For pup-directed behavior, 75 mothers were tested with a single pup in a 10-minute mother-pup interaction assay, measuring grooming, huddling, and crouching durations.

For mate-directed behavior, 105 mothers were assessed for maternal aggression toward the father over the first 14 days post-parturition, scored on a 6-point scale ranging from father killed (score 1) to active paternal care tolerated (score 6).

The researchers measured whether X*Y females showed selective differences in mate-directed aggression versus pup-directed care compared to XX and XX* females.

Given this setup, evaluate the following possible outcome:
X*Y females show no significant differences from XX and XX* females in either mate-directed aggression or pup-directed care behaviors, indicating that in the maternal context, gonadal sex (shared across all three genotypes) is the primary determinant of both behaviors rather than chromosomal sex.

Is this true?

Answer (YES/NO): NO